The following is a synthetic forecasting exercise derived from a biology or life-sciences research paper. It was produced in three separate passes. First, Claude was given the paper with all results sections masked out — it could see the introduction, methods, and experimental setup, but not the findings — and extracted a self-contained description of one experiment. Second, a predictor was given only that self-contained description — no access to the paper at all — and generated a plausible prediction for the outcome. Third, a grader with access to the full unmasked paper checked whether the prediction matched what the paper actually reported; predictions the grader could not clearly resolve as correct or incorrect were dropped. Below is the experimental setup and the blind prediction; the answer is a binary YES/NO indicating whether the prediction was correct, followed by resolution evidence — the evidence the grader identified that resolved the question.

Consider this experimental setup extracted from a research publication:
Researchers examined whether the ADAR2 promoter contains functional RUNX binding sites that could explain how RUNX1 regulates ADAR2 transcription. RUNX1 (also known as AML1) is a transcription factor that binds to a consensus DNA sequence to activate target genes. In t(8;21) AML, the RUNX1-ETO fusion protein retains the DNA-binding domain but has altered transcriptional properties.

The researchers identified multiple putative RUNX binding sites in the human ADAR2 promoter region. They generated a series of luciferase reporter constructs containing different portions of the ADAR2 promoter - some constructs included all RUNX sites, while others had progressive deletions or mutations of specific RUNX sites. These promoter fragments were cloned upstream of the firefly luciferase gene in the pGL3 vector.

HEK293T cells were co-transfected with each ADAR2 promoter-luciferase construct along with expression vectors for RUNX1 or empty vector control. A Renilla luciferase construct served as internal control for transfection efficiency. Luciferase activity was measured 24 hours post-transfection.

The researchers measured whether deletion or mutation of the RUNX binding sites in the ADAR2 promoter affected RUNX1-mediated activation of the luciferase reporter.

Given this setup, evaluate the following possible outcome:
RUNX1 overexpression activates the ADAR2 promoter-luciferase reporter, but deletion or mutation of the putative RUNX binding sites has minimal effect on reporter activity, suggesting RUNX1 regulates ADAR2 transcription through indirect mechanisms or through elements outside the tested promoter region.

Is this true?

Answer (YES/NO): NO